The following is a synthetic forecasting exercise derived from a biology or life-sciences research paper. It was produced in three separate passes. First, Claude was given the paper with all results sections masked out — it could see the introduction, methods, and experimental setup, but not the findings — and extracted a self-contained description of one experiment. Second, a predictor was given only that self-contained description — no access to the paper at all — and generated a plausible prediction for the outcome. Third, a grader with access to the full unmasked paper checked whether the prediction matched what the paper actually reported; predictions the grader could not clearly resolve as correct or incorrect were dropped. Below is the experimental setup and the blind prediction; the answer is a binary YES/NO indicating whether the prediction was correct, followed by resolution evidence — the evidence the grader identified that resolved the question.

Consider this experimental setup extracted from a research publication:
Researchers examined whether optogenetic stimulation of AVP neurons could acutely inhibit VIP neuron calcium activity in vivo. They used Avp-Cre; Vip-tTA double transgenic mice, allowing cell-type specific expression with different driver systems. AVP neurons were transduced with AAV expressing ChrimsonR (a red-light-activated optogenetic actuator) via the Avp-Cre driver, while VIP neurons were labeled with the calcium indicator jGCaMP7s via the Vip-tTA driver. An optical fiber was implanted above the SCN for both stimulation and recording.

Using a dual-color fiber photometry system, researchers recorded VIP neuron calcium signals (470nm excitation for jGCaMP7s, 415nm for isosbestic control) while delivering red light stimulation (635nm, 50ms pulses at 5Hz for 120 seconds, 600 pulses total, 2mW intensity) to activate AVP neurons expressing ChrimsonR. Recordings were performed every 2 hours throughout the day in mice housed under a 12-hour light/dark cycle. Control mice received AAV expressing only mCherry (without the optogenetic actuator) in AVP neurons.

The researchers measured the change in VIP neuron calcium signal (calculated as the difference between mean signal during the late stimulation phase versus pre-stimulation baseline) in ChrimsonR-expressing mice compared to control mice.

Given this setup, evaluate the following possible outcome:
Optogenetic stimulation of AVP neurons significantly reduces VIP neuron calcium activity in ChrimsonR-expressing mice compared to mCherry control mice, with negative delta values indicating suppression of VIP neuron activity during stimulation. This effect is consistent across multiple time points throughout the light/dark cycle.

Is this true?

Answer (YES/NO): NO